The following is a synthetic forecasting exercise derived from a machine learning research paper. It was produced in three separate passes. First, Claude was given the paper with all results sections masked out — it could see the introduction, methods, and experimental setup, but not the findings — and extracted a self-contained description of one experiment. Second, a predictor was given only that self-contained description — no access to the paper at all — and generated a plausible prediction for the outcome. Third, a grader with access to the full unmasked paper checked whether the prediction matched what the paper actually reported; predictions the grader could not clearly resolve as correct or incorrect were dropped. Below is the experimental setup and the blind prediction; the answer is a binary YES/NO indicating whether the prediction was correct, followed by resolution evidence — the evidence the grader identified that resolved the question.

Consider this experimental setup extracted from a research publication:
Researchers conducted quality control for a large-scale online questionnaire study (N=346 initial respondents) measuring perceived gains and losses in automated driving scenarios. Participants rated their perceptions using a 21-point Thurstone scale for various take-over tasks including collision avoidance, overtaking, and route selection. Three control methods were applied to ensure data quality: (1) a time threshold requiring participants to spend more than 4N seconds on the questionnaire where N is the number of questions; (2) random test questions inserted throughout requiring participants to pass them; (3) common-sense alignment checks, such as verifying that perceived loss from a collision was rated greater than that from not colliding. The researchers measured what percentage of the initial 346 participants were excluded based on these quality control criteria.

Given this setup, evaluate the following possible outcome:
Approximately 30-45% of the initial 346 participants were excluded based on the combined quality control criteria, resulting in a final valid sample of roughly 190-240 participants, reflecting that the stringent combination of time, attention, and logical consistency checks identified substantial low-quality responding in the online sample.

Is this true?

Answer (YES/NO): NO